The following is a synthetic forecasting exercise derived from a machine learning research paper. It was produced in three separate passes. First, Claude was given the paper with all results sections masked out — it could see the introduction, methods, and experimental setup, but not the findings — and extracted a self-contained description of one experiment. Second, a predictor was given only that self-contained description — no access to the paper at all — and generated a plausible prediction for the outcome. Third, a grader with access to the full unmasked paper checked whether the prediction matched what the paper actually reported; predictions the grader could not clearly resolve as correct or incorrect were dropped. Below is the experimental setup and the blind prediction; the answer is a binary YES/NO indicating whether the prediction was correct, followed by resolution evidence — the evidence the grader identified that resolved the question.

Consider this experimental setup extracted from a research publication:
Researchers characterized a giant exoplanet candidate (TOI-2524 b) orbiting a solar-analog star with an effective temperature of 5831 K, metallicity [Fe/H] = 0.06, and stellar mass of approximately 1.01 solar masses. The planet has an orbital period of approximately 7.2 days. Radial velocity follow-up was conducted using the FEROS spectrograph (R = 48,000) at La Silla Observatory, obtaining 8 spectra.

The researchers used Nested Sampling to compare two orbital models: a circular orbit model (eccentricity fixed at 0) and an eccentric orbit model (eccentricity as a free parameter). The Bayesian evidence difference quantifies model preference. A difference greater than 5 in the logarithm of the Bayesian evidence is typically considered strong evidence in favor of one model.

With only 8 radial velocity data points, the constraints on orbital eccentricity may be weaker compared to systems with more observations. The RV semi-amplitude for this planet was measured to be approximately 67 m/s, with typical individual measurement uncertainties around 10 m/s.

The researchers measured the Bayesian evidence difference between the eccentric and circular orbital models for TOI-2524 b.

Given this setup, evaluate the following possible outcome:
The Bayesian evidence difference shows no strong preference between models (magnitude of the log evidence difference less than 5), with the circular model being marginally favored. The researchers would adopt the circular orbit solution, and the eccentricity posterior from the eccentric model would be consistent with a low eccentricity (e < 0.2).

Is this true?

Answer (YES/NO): YES